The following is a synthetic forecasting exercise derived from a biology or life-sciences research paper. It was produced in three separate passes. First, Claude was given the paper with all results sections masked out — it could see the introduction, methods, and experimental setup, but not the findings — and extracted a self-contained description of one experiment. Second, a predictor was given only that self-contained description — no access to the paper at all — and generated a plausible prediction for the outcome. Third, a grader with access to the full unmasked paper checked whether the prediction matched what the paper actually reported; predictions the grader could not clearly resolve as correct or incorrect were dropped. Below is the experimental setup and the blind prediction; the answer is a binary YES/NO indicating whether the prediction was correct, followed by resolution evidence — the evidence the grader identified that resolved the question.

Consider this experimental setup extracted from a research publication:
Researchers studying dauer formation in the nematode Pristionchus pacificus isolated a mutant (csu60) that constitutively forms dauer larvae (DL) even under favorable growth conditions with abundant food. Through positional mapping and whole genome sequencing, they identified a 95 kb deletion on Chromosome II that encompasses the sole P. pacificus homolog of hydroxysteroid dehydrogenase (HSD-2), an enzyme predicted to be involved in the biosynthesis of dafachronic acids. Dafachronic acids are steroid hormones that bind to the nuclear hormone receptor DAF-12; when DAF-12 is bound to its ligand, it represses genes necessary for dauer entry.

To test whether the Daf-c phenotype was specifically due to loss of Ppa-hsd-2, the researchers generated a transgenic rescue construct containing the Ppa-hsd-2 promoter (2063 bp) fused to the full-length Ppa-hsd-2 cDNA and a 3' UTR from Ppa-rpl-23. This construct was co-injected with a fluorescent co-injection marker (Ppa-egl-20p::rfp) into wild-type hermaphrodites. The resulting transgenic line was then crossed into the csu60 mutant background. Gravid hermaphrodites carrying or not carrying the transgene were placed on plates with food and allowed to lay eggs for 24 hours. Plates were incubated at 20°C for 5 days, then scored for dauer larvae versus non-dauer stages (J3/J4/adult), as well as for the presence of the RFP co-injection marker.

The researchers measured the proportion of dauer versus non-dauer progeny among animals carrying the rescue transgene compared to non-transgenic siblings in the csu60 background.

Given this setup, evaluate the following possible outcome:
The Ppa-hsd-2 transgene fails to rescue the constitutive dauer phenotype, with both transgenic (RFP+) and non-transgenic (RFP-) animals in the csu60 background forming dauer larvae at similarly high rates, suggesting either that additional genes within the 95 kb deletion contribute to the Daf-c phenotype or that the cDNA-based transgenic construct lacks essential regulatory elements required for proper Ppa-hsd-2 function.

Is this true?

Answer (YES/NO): NO